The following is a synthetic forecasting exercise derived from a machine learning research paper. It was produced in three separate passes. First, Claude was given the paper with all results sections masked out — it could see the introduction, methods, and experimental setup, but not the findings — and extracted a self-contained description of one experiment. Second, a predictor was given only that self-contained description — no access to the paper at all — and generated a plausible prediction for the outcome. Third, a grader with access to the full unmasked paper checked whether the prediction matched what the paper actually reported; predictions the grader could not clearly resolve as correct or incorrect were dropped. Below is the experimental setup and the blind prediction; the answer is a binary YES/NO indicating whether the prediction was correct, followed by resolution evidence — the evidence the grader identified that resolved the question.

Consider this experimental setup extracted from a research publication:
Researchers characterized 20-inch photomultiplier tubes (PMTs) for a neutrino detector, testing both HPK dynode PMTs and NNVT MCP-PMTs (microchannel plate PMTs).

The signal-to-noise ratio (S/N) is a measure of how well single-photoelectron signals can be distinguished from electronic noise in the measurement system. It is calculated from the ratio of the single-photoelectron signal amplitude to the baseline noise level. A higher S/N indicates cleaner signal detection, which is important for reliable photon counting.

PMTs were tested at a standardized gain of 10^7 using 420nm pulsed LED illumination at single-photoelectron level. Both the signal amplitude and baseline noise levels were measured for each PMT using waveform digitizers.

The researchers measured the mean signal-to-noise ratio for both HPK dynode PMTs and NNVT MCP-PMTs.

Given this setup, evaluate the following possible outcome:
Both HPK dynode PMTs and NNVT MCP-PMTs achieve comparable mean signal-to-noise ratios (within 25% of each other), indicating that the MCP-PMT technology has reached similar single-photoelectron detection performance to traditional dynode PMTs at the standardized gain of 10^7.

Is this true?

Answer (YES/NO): YES